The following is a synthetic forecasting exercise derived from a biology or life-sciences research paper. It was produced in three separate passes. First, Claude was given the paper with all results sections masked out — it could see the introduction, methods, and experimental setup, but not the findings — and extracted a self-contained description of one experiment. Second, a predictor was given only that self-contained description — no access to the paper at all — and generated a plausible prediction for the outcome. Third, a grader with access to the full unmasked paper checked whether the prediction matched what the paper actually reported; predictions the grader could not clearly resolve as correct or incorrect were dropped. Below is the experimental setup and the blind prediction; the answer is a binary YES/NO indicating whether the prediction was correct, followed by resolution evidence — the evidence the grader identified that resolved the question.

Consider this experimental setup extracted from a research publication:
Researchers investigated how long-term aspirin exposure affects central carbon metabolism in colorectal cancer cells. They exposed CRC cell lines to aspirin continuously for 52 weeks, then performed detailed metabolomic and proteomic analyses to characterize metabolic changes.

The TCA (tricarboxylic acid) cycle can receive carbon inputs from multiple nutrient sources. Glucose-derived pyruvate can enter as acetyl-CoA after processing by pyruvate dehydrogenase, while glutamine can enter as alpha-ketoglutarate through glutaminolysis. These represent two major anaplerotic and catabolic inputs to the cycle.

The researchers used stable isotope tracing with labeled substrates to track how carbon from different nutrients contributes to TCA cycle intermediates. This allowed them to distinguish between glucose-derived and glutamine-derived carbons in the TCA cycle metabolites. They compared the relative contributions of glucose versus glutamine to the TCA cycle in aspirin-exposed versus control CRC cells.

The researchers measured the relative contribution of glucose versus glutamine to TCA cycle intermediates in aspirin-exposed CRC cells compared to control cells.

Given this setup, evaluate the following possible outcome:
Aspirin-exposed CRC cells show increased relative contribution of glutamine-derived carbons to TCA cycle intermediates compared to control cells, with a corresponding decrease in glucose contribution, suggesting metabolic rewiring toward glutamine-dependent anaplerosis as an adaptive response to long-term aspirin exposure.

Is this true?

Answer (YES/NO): NO